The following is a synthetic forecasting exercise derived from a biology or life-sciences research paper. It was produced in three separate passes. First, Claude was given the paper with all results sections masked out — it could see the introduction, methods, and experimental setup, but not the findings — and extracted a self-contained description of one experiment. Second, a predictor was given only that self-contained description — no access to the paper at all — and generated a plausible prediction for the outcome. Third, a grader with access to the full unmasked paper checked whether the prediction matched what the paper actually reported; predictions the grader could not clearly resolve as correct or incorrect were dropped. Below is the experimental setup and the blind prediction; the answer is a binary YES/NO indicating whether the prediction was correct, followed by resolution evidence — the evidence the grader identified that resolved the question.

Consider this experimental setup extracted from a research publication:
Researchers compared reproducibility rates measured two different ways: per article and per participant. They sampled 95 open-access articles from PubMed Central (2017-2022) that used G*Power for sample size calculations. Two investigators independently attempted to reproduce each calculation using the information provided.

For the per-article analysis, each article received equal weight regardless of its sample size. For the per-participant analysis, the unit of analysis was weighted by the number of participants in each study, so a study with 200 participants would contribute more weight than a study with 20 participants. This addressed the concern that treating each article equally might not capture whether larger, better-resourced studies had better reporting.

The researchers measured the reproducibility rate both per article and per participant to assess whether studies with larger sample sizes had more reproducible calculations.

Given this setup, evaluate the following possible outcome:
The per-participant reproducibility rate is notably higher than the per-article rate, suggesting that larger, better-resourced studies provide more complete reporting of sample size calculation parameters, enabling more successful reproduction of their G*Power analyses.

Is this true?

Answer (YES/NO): NO